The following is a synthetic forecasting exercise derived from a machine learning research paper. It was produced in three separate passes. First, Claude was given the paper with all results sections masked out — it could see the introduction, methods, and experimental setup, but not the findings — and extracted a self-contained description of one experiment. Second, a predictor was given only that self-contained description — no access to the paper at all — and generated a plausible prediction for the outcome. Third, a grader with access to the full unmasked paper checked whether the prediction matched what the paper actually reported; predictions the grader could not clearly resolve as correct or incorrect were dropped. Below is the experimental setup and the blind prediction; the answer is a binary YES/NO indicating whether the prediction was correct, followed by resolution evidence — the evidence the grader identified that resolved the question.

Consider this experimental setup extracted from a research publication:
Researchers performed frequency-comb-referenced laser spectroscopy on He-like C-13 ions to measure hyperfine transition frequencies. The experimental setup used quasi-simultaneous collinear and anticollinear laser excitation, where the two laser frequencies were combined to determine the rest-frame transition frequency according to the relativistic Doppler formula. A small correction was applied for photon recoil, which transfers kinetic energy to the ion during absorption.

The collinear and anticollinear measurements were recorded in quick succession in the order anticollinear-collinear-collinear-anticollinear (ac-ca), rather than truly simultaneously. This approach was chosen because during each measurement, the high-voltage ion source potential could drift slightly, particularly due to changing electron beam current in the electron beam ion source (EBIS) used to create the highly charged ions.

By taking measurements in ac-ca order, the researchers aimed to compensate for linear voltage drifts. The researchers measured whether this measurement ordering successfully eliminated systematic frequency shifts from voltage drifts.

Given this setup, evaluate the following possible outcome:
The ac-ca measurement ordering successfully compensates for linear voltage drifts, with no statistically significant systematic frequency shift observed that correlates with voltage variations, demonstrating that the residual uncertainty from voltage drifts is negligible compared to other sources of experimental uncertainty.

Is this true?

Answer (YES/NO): YES